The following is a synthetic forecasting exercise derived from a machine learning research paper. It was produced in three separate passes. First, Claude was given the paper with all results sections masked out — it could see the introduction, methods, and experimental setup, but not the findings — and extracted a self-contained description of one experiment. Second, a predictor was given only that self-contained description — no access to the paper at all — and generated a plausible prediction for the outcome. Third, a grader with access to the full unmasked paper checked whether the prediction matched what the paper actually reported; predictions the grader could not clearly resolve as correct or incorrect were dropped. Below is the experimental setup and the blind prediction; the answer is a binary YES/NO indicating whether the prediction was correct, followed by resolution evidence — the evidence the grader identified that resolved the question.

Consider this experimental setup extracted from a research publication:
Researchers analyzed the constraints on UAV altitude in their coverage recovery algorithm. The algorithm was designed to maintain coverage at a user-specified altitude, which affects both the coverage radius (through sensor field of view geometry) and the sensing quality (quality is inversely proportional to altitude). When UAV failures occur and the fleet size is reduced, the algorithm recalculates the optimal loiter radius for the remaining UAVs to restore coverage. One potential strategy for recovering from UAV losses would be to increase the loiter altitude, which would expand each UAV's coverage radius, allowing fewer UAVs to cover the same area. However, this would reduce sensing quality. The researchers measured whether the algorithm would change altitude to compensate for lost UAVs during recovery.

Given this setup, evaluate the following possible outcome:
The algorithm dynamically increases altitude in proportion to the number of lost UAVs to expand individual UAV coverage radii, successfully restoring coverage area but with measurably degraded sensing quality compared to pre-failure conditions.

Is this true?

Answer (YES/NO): NO